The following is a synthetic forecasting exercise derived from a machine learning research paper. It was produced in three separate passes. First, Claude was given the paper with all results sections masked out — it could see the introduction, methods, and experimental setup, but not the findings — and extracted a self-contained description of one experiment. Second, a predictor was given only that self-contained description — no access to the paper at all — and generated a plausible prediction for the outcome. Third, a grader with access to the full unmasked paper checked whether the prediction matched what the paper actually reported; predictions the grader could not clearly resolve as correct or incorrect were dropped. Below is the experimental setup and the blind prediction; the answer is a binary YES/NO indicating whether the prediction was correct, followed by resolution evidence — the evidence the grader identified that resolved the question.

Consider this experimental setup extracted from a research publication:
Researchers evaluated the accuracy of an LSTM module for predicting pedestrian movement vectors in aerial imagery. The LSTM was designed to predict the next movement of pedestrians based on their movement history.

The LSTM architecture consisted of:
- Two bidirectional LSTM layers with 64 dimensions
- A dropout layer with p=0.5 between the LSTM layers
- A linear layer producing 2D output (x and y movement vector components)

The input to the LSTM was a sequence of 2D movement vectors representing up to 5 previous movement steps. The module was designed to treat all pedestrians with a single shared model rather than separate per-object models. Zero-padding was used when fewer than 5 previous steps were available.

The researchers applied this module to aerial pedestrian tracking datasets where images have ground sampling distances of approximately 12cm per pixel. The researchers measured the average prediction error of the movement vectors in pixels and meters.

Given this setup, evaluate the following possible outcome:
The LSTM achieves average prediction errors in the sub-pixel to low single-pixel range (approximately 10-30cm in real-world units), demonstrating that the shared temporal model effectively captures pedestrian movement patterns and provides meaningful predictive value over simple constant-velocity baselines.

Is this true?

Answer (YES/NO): NO